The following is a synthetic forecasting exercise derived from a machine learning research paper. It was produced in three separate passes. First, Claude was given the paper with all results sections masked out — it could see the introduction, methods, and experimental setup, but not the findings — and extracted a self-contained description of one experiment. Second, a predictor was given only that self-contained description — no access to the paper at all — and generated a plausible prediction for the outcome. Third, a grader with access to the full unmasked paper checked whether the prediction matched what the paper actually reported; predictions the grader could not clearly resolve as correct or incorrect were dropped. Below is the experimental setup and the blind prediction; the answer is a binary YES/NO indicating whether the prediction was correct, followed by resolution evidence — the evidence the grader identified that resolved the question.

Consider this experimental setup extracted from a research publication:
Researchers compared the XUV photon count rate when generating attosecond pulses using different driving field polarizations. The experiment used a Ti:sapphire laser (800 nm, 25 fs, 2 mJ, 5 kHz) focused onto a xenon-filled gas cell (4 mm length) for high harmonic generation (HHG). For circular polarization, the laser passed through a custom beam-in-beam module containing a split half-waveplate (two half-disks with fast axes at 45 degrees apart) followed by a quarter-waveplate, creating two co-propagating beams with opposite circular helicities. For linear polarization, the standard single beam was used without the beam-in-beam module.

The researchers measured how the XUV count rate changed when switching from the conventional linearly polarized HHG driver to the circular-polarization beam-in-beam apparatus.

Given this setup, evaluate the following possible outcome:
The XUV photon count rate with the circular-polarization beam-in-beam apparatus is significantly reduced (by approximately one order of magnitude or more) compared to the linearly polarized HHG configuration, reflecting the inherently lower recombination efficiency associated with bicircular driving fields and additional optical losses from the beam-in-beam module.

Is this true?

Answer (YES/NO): NO